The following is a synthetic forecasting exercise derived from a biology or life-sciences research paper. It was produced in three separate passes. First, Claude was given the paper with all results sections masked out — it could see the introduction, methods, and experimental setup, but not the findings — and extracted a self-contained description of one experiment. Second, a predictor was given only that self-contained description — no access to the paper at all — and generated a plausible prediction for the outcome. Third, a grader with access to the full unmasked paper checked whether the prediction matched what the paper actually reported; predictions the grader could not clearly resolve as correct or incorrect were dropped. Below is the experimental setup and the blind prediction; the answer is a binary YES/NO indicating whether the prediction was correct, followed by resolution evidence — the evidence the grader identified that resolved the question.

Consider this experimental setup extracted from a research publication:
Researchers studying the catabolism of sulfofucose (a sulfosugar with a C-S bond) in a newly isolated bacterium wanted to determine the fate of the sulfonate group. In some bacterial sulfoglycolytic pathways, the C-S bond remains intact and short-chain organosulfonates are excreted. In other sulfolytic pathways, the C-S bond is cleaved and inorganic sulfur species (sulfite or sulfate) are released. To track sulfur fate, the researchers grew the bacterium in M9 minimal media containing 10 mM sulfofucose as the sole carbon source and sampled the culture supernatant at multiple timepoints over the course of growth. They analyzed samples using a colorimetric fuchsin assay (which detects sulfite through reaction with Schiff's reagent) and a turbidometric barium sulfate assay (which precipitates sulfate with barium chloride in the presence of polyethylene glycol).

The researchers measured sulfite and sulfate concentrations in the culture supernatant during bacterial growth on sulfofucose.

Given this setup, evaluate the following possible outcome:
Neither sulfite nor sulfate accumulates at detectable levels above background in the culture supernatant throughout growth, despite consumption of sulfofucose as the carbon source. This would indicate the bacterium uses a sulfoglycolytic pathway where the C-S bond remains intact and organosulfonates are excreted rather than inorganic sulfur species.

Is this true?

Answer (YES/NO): NO